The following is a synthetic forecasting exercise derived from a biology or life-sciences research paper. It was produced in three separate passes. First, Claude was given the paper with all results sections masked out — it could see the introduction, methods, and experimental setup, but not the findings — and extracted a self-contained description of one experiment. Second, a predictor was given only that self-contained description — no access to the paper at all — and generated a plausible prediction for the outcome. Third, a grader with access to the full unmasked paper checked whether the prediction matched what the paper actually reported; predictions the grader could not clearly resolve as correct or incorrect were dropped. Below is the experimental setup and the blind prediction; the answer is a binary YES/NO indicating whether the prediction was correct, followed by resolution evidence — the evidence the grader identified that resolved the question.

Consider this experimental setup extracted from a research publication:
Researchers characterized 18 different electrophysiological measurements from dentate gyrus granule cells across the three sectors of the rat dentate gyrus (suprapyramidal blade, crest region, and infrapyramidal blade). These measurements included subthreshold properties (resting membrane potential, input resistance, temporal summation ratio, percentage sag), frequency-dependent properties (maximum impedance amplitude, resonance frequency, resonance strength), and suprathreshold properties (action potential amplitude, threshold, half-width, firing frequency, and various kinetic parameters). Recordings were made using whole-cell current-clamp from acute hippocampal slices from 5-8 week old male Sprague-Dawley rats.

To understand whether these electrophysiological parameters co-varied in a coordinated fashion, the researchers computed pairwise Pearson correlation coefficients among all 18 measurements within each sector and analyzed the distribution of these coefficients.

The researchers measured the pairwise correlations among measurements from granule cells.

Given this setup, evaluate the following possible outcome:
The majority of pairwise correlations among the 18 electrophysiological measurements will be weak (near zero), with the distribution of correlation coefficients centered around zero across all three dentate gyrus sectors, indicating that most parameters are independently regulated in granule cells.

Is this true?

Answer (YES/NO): YES